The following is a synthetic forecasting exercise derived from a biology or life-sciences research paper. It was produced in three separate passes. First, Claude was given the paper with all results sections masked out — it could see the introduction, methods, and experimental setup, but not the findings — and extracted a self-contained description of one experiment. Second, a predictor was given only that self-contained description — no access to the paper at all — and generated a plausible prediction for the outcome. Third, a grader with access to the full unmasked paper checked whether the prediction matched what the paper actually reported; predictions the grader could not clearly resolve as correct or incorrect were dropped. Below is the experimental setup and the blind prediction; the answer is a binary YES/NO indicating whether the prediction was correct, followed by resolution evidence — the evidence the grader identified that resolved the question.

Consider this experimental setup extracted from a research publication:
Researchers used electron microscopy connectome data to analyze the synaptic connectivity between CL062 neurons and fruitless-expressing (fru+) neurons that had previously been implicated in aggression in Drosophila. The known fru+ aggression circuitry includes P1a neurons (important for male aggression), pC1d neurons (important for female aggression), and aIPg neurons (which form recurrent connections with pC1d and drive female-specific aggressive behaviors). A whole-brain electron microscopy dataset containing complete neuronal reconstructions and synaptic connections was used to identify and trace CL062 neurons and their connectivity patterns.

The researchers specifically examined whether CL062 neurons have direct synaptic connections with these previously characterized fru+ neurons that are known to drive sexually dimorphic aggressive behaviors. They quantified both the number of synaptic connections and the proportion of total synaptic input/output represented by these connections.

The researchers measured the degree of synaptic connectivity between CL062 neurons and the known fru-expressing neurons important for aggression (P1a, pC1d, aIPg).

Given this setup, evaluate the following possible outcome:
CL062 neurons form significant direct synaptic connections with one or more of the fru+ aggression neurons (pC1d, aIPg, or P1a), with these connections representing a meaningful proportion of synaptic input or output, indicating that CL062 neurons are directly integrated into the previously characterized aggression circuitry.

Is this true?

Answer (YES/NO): NO